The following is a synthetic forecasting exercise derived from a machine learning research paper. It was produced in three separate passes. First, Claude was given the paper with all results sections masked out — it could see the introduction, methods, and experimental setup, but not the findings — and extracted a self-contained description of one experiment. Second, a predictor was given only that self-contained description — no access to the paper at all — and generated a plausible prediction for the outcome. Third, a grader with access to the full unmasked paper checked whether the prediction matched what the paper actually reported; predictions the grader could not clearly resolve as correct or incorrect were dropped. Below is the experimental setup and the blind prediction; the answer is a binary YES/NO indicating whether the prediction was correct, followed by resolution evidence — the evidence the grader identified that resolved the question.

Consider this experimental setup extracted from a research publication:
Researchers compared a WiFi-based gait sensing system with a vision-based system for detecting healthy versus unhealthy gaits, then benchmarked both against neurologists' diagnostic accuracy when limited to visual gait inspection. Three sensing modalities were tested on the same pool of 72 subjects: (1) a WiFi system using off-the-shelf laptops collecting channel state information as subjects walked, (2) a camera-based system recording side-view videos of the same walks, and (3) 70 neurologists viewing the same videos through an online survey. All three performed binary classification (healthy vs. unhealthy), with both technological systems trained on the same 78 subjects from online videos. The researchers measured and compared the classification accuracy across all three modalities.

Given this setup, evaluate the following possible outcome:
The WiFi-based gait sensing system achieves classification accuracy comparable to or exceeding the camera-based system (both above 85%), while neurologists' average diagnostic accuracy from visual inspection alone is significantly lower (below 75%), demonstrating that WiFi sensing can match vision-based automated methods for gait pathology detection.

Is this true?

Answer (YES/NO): NO